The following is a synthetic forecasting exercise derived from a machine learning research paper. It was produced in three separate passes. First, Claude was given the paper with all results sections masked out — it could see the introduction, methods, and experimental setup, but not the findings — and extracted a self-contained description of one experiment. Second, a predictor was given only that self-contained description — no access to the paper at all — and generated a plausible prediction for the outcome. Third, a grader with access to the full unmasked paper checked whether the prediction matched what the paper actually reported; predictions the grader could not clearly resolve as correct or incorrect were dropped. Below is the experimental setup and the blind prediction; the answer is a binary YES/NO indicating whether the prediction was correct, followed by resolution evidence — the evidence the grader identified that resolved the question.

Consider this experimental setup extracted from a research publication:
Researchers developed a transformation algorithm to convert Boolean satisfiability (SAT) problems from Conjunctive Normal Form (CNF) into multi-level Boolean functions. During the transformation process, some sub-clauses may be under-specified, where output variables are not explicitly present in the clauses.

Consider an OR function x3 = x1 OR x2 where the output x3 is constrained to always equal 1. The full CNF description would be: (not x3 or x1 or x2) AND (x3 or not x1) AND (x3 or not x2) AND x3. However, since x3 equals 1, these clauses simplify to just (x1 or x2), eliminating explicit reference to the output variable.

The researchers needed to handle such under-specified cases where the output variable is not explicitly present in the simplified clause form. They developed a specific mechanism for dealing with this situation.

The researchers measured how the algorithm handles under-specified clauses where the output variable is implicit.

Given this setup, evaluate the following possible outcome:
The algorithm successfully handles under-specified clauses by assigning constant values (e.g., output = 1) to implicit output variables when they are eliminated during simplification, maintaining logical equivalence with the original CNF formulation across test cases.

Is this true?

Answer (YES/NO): NO